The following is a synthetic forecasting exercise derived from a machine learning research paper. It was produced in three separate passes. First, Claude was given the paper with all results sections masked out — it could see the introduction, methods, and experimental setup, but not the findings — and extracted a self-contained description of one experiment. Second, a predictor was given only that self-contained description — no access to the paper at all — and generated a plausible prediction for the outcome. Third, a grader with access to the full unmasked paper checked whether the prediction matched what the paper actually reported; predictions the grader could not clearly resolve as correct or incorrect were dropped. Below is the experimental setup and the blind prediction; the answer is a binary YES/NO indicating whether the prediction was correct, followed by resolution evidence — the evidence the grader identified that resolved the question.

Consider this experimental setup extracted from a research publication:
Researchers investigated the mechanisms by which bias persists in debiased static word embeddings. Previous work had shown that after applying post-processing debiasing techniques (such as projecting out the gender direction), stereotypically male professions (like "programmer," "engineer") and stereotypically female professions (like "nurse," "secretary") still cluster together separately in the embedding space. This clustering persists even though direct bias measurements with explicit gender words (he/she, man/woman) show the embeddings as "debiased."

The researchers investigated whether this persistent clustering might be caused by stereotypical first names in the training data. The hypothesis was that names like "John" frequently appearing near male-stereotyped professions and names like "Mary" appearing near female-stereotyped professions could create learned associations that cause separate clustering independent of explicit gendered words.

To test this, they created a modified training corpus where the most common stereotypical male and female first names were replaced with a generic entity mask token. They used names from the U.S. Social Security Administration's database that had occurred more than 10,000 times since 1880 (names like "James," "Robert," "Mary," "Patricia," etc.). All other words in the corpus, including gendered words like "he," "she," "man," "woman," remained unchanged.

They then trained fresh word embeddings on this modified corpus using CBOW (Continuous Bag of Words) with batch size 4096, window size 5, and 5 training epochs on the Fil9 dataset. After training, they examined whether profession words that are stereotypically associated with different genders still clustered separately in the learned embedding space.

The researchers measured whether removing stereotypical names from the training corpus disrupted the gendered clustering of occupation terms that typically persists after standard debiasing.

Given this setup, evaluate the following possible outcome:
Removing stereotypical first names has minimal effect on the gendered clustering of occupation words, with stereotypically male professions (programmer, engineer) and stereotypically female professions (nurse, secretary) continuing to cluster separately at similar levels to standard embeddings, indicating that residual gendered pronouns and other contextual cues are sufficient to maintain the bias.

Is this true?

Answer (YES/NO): YES